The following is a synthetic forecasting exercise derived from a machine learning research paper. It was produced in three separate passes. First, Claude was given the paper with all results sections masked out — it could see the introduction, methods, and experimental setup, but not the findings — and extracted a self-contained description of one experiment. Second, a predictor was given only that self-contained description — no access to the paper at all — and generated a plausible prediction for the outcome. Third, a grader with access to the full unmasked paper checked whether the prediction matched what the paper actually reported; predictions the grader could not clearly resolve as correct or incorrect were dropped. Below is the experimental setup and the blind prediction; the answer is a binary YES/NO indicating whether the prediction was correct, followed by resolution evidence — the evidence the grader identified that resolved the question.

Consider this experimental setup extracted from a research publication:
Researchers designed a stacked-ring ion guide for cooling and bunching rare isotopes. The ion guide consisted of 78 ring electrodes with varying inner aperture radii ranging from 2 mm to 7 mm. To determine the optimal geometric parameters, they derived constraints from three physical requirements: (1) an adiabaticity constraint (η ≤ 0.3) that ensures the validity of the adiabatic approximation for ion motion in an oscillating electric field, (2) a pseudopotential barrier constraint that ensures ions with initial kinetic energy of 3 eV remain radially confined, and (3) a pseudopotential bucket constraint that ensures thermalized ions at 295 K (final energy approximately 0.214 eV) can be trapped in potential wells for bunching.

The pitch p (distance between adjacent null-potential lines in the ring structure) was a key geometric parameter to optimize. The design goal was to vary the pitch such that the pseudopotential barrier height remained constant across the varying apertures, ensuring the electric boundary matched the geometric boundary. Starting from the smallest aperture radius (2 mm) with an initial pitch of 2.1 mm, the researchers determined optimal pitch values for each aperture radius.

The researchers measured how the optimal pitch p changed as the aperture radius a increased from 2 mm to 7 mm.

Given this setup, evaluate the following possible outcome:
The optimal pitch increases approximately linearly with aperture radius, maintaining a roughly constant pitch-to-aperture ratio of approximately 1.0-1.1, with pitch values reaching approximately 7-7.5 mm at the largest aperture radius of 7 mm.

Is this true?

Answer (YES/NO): NO